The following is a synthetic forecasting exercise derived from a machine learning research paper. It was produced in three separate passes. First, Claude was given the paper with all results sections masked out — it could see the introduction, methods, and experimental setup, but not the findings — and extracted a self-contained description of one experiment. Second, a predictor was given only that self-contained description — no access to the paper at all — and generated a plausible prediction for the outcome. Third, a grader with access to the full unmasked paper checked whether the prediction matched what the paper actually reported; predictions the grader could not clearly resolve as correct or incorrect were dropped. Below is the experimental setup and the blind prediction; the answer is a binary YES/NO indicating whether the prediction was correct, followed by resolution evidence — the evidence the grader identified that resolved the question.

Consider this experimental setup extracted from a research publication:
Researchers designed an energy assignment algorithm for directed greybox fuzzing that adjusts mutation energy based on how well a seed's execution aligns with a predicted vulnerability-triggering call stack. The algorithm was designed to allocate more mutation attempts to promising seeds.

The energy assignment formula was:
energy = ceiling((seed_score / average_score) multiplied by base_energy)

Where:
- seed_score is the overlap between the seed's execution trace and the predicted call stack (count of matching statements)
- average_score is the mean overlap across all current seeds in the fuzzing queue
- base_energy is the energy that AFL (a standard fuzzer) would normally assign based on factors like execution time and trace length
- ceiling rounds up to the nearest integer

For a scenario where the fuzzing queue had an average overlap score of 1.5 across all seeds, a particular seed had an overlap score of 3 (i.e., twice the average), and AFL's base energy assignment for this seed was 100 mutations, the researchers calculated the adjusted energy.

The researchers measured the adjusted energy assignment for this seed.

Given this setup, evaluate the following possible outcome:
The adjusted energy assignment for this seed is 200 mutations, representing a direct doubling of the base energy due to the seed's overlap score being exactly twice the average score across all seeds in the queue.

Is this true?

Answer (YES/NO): YES